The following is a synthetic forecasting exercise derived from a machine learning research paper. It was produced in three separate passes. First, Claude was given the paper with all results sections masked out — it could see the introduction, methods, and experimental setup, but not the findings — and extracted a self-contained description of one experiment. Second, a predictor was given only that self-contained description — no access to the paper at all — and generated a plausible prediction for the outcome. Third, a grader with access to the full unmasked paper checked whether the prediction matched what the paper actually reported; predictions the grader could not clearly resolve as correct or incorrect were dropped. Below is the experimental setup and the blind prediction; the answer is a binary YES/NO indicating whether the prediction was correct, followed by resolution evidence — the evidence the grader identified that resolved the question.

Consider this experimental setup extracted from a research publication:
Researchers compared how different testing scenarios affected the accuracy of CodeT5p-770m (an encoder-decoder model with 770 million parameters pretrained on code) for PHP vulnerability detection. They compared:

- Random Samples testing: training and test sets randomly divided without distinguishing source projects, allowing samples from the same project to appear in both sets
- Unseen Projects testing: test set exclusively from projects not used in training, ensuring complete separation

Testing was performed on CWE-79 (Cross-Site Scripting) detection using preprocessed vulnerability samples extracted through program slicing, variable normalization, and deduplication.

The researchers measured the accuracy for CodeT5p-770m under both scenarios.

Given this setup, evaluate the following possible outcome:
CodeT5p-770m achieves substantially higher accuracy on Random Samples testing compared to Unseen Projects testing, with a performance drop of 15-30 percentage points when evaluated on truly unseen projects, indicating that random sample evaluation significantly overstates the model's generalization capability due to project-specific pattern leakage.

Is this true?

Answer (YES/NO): NO